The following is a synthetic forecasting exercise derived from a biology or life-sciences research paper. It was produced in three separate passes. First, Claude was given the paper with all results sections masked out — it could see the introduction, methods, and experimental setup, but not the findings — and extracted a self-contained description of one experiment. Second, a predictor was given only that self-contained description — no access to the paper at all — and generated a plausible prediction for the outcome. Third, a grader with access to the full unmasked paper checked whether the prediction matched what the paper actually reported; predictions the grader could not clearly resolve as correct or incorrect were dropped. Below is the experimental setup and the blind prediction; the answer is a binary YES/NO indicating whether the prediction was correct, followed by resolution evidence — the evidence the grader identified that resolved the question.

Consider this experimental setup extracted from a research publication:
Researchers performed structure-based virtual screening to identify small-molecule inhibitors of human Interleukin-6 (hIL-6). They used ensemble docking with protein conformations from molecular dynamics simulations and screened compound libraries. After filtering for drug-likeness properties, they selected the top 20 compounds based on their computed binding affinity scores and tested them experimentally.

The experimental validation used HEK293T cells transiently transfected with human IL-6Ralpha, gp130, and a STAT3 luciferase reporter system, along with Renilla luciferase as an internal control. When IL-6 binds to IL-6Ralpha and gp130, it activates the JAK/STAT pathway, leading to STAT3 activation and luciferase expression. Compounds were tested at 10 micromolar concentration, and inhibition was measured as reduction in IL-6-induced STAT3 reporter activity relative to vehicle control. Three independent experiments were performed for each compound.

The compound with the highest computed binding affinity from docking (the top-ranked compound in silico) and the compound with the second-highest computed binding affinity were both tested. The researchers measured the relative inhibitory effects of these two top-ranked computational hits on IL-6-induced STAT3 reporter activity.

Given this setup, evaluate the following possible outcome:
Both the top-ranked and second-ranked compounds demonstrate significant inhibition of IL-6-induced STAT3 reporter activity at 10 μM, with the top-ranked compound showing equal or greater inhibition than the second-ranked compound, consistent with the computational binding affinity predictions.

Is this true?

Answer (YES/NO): NO